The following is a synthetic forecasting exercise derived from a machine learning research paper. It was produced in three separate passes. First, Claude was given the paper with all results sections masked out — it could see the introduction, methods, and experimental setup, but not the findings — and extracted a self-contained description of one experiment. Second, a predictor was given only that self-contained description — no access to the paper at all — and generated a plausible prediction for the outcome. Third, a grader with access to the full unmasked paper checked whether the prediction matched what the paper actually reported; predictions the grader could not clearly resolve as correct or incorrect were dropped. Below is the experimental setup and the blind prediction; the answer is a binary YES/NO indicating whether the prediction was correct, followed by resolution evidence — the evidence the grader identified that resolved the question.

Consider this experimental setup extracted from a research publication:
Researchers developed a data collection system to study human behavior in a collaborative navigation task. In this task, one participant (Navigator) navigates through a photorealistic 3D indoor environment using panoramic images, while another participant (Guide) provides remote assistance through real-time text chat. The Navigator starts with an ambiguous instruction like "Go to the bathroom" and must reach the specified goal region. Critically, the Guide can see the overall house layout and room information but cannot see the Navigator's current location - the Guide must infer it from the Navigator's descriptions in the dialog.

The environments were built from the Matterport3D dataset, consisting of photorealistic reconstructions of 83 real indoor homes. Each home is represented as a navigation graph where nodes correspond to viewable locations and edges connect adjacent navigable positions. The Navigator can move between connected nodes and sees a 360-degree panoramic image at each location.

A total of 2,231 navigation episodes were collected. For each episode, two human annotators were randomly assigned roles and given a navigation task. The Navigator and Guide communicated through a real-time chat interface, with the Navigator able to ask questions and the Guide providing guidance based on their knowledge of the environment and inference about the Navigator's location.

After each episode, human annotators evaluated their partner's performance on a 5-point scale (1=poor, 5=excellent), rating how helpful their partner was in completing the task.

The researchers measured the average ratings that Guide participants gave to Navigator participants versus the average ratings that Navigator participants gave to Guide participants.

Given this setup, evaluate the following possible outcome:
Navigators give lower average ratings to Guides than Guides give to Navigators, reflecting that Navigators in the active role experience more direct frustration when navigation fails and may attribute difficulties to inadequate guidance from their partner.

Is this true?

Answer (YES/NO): YES